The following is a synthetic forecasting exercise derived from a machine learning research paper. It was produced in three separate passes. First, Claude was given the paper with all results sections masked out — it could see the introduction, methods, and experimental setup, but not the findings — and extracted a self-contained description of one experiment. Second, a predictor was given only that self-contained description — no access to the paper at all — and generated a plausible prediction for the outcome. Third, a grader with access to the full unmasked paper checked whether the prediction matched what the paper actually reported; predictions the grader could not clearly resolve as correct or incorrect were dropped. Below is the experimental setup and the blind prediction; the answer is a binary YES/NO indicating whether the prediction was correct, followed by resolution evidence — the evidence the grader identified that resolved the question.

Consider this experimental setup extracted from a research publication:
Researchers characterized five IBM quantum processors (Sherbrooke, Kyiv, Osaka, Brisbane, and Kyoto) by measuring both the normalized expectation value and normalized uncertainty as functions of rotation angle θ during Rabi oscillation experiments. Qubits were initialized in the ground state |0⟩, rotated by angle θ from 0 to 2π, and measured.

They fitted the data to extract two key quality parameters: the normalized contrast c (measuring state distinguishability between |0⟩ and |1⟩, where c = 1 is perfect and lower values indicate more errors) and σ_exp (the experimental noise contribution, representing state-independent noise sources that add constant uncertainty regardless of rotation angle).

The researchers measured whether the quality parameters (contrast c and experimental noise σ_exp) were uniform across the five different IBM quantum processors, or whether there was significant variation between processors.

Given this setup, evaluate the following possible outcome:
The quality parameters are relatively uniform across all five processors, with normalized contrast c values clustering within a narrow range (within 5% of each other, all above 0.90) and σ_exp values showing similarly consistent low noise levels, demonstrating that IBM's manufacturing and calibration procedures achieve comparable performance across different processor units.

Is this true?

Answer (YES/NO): NO